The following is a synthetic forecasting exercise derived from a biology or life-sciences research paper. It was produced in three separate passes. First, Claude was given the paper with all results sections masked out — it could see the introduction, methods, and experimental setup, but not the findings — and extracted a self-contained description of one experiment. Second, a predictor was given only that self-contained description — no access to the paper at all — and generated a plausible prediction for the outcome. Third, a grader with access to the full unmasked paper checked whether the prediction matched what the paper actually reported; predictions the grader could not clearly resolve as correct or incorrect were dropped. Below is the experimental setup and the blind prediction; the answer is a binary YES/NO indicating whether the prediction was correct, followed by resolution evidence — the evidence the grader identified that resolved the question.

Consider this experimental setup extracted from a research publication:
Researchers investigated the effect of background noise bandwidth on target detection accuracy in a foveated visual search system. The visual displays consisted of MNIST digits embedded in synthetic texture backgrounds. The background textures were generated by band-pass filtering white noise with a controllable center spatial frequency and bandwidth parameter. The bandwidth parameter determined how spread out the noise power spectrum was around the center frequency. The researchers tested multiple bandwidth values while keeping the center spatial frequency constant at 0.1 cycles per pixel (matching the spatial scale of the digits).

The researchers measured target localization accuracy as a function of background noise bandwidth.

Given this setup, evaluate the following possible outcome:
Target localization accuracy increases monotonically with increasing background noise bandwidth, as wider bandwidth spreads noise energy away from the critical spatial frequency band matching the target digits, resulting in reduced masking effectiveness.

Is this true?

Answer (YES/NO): YES